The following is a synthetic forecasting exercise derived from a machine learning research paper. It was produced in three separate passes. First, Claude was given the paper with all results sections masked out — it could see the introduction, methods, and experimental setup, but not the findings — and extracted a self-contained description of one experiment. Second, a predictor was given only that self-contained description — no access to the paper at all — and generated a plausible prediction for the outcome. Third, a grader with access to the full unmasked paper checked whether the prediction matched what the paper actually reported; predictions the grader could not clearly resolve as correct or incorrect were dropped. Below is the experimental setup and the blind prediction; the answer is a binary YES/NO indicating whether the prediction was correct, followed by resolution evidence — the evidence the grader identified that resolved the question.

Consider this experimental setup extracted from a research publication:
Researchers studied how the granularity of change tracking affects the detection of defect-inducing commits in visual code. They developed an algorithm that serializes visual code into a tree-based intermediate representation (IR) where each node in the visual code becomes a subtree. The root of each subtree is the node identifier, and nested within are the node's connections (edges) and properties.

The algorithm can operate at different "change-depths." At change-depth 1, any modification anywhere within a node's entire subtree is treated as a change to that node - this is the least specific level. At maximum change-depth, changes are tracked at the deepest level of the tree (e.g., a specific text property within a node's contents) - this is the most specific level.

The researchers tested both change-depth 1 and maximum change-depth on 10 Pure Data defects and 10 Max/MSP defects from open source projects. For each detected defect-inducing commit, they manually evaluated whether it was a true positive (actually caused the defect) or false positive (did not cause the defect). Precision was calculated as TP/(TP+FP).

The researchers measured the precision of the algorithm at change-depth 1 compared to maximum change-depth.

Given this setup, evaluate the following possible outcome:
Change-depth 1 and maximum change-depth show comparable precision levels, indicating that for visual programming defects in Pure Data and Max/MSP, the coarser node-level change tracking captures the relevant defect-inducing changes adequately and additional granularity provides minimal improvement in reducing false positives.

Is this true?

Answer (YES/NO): NO